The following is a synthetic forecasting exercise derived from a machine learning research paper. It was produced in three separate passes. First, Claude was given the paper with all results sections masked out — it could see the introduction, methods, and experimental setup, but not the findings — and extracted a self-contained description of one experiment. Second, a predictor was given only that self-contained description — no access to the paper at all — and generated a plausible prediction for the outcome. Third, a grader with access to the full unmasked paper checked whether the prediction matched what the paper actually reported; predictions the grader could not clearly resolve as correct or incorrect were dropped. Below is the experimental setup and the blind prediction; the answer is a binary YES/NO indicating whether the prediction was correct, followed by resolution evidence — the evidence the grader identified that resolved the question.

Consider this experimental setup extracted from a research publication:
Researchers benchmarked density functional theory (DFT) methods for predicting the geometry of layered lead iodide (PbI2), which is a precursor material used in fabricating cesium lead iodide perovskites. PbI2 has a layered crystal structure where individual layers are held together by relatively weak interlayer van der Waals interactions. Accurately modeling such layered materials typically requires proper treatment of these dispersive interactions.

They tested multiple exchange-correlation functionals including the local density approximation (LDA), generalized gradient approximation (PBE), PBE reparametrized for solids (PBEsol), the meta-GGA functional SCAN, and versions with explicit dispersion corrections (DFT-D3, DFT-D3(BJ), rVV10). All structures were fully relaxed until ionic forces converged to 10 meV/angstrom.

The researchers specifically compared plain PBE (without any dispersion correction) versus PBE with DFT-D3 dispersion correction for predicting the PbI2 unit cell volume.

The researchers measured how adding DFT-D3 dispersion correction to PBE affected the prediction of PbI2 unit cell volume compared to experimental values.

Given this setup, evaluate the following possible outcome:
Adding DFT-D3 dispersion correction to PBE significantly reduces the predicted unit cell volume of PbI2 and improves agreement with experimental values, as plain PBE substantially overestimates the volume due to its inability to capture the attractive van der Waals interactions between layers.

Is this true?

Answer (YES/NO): YES